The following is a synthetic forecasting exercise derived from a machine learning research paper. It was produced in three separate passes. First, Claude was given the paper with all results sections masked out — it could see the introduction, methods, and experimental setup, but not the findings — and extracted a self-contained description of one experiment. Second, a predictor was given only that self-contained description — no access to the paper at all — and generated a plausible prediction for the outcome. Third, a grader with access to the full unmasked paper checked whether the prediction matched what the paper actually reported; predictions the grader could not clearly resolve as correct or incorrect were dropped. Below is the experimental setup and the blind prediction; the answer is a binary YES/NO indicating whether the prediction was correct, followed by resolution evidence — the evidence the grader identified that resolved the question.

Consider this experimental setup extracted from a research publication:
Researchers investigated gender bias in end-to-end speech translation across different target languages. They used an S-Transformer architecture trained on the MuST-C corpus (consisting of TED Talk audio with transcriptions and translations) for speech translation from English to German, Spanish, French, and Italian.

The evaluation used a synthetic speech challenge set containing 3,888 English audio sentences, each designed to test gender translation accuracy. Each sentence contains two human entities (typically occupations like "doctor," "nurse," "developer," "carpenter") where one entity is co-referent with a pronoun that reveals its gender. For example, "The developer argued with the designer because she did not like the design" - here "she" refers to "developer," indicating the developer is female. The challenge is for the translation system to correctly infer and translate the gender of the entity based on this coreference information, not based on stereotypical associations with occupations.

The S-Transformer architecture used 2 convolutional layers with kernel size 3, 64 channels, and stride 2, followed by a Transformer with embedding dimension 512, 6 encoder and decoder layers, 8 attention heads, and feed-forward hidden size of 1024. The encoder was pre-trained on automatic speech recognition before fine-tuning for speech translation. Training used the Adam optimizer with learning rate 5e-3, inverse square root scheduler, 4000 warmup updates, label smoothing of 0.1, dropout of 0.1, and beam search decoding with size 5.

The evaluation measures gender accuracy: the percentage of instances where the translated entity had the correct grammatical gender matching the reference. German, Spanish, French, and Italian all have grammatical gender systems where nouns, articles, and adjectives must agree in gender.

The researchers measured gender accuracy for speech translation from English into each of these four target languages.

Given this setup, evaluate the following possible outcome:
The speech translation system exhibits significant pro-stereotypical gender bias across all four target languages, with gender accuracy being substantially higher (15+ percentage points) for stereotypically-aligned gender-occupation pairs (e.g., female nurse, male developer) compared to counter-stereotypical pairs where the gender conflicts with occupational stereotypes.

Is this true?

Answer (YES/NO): NO